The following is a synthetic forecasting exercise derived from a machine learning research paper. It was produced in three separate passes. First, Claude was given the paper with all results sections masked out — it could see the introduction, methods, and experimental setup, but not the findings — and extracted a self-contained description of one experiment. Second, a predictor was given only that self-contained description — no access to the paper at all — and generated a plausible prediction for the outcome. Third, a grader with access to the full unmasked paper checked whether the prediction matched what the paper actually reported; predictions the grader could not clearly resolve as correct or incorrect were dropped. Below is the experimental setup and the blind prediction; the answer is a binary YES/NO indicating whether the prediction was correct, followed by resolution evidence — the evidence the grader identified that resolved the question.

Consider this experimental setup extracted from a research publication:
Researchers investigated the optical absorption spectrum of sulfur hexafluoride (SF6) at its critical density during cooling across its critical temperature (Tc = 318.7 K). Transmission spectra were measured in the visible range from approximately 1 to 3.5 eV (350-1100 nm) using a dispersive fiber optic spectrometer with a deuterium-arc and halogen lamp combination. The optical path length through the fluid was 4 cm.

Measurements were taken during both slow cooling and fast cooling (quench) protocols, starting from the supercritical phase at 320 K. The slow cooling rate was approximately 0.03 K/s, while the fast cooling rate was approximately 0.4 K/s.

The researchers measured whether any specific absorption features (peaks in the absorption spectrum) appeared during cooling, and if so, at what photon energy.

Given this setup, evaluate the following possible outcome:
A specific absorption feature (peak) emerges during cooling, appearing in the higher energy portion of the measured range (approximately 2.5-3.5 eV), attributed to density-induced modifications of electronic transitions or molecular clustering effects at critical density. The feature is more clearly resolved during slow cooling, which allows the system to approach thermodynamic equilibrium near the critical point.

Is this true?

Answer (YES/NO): NO